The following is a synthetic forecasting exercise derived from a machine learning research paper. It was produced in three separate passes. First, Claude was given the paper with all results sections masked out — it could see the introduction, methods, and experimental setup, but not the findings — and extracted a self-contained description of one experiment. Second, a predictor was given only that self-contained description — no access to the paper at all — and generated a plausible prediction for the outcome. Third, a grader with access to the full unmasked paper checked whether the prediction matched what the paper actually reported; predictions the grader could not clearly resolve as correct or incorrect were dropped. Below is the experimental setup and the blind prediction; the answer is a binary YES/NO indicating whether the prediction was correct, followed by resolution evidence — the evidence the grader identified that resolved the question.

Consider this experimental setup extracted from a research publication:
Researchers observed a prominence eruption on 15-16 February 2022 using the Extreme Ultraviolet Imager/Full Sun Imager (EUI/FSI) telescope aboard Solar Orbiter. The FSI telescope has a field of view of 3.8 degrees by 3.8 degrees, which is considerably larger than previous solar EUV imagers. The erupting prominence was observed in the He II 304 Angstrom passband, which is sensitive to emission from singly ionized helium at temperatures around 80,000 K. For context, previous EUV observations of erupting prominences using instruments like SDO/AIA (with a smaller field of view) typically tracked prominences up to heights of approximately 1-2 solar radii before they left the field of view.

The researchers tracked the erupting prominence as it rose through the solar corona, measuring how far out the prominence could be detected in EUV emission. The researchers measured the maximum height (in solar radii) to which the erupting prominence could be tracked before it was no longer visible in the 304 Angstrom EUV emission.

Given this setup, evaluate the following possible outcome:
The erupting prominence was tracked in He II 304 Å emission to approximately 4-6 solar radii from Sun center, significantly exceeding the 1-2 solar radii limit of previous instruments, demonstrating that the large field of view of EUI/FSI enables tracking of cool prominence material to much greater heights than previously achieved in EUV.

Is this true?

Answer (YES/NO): NO